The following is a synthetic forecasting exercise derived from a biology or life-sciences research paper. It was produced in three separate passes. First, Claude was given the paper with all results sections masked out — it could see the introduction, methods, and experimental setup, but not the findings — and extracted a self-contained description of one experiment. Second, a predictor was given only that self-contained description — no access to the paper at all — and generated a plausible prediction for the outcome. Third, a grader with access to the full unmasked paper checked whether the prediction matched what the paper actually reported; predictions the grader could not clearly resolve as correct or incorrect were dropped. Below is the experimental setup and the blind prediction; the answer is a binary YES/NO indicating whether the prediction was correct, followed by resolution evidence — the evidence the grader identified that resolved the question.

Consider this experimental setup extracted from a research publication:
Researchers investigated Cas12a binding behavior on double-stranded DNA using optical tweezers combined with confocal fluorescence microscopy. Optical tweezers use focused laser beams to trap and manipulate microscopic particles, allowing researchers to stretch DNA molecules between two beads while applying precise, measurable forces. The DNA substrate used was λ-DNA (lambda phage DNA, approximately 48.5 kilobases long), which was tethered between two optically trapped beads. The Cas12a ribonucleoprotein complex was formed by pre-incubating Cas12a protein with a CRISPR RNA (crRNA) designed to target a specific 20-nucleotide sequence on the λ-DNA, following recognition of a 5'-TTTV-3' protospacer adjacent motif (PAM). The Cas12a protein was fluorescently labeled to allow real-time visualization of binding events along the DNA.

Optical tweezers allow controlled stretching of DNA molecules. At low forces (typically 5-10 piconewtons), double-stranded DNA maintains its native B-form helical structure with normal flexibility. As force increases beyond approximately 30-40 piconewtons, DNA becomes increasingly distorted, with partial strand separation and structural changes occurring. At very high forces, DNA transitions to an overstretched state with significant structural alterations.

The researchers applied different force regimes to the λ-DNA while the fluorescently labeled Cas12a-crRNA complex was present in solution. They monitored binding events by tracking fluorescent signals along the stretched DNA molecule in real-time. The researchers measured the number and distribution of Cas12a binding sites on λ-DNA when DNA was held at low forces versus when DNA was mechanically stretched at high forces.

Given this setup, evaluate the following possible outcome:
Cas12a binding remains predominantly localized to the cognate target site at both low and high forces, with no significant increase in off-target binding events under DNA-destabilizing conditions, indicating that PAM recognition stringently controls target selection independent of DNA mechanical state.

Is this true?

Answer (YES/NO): NO